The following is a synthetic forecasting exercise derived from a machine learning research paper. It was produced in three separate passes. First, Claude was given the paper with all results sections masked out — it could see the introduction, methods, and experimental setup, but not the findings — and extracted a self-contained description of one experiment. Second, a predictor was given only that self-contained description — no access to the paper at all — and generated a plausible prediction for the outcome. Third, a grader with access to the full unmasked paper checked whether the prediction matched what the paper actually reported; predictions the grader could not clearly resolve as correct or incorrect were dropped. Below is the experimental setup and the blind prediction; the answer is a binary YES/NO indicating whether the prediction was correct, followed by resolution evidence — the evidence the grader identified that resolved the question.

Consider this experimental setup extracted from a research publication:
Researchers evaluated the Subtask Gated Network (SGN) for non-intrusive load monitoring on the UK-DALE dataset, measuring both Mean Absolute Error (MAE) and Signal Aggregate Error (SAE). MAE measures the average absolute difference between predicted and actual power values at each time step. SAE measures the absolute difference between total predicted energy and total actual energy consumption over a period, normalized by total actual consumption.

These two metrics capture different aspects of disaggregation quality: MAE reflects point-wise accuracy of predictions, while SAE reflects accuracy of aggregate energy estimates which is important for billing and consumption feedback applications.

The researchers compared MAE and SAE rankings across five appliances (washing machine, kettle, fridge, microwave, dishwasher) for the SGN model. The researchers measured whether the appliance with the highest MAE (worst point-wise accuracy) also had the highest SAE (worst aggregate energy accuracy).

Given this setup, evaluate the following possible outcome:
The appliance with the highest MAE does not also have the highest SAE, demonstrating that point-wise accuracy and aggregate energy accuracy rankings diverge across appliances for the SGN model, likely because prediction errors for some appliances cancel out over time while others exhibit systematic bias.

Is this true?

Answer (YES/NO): YES